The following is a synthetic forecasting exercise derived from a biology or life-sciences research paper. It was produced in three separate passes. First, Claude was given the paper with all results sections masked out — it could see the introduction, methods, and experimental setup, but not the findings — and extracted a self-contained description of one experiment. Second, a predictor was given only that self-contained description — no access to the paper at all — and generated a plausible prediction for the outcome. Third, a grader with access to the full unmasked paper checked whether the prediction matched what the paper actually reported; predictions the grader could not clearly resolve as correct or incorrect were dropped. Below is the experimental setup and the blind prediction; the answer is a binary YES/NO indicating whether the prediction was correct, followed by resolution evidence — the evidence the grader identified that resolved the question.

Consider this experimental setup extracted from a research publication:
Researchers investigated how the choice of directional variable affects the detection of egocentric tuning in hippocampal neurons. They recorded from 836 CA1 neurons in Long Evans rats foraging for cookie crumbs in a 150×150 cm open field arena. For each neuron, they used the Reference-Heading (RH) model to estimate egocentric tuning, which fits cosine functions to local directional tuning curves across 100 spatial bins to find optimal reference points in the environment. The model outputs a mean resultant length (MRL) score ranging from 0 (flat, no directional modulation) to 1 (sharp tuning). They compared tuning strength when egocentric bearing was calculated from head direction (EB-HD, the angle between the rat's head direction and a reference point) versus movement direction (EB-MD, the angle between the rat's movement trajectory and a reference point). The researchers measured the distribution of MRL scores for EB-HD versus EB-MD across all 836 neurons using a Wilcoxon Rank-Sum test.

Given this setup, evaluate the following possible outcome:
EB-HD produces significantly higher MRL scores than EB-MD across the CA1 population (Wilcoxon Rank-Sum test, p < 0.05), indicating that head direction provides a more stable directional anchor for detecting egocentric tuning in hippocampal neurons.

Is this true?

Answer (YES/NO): YES